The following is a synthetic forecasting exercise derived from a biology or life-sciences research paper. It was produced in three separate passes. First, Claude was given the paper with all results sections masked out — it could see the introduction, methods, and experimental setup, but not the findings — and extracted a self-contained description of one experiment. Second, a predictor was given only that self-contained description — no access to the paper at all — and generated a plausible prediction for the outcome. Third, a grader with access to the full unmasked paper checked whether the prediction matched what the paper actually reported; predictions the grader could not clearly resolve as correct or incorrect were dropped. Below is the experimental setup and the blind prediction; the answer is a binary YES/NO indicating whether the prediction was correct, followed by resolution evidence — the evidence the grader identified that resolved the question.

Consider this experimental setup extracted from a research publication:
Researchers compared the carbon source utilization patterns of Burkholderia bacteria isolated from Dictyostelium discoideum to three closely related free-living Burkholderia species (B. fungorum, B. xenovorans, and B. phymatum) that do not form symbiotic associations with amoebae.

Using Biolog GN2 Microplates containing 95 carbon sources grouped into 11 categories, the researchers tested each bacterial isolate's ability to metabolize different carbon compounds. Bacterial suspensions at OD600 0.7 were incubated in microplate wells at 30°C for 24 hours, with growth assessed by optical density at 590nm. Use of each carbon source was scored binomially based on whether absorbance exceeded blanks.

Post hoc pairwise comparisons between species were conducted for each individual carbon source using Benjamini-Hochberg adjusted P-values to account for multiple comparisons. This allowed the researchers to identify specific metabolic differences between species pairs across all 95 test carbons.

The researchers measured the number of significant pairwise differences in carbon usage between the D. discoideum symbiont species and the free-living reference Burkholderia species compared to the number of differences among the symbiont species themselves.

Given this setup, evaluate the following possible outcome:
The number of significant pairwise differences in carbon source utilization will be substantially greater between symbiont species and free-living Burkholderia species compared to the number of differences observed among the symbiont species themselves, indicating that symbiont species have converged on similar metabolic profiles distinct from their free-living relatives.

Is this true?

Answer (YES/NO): NO